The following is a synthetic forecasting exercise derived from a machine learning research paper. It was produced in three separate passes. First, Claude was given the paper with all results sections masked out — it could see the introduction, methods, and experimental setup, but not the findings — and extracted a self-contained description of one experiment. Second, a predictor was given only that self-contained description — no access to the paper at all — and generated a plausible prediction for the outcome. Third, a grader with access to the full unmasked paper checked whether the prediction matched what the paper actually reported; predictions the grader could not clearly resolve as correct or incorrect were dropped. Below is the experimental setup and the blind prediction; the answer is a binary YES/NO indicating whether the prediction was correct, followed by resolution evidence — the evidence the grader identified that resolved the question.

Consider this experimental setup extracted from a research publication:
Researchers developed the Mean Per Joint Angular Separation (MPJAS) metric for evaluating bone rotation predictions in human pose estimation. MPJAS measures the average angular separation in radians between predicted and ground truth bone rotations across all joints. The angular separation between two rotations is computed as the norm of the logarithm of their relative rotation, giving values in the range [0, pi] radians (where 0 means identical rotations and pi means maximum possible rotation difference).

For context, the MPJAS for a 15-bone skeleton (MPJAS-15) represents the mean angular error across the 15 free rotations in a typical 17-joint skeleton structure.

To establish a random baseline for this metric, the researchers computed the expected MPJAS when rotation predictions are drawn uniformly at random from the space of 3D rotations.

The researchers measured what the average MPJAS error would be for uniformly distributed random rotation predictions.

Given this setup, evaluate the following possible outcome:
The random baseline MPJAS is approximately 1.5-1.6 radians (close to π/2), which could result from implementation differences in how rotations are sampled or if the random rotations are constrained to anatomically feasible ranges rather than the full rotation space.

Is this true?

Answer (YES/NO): NO